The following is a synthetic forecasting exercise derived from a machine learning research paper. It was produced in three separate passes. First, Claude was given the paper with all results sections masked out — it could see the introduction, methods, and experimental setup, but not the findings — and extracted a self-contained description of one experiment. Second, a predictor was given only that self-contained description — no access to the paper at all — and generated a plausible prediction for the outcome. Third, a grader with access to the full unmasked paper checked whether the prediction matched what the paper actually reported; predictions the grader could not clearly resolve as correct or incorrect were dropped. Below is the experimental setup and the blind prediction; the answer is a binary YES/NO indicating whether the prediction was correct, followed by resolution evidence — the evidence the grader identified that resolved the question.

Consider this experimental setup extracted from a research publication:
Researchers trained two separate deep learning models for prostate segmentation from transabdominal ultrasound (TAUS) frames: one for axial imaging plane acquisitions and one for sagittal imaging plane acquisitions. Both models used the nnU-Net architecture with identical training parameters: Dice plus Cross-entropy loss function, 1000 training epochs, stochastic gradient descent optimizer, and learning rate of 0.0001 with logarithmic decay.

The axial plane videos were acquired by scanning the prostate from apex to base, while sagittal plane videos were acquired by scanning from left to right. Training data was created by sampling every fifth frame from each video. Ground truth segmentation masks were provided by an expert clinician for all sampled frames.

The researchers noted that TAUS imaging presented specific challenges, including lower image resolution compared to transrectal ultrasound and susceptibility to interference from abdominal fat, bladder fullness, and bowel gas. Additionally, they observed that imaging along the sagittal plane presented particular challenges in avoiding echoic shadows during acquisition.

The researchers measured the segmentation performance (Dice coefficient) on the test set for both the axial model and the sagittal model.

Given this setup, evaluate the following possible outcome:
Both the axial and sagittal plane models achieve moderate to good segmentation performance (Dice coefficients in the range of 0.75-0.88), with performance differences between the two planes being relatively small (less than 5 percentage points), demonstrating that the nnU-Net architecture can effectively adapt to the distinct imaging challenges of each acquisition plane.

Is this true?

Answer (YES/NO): NO